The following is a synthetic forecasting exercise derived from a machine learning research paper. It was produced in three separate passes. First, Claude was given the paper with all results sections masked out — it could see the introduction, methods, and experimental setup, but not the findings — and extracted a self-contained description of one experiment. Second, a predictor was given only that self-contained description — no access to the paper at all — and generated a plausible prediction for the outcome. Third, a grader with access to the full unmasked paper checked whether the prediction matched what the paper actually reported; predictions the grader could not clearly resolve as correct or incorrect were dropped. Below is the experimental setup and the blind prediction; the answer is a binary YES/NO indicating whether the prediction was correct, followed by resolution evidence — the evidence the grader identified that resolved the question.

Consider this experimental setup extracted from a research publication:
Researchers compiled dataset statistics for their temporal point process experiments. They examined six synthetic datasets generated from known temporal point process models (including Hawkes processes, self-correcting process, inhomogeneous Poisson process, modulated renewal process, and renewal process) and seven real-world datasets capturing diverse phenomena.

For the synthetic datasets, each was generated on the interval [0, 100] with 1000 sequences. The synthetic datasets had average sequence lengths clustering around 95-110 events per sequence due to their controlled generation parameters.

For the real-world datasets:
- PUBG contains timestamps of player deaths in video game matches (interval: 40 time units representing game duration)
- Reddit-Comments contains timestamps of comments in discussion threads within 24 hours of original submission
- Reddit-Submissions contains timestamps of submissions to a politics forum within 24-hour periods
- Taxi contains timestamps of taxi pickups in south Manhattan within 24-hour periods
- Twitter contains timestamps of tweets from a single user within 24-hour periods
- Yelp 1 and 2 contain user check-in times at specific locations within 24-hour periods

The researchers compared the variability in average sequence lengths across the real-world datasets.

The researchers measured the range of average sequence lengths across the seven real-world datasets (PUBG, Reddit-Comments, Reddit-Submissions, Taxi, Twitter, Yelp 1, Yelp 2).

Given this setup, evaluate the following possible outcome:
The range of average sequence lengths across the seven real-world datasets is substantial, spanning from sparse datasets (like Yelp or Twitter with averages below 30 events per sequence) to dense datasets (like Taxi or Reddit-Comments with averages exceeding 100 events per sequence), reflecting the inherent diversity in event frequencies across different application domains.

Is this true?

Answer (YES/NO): NO